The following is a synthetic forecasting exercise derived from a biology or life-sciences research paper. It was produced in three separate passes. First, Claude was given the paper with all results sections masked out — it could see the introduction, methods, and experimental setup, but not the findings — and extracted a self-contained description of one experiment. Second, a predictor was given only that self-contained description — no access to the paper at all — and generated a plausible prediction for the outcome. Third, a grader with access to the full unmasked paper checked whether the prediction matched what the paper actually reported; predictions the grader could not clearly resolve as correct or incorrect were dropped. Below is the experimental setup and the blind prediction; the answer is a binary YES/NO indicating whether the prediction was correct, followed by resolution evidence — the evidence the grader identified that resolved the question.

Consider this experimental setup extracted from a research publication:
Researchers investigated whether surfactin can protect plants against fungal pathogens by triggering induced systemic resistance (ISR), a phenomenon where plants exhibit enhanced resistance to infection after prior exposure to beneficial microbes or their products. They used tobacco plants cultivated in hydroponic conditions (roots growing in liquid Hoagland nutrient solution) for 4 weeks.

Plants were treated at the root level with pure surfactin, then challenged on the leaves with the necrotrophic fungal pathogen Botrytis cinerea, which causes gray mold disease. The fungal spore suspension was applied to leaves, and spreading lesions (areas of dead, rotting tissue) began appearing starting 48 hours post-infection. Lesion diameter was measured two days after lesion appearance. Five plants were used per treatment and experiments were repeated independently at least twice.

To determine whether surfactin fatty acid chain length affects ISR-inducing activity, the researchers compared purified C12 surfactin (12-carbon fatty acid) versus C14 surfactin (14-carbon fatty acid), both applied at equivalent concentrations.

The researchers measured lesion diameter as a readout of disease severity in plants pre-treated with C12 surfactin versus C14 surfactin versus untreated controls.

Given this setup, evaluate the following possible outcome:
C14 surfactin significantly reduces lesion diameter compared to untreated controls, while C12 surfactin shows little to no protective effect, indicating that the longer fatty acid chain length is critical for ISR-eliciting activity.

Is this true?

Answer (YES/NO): YES